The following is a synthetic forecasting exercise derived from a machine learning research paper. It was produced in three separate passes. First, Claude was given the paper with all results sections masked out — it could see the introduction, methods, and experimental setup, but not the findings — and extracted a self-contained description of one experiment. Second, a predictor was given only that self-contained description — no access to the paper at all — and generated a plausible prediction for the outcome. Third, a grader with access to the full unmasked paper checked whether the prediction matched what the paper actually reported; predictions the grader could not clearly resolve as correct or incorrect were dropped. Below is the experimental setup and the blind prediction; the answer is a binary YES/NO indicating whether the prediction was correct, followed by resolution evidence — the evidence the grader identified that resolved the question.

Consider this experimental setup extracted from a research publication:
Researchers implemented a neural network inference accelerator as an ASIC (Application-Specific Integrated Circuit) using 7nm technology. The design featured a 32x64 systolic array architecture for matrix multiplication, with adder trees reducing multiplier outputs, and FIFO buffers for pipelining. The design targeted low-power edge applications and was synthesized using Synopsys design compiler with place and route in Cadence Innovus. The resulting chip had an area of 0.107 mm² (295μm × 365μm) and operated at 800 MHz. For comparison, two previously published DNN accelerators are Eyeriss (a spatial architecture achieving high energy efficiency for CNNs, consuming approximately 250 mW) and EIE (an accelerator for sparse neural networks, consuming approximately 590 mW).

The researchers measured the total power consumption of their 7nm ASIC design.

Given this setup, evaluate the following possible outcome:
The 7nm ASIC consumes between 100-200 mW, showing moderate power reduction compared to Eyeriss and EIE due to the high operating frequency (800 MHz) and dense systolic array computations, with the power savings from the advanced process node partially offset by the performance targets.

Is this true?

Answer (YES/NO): NO